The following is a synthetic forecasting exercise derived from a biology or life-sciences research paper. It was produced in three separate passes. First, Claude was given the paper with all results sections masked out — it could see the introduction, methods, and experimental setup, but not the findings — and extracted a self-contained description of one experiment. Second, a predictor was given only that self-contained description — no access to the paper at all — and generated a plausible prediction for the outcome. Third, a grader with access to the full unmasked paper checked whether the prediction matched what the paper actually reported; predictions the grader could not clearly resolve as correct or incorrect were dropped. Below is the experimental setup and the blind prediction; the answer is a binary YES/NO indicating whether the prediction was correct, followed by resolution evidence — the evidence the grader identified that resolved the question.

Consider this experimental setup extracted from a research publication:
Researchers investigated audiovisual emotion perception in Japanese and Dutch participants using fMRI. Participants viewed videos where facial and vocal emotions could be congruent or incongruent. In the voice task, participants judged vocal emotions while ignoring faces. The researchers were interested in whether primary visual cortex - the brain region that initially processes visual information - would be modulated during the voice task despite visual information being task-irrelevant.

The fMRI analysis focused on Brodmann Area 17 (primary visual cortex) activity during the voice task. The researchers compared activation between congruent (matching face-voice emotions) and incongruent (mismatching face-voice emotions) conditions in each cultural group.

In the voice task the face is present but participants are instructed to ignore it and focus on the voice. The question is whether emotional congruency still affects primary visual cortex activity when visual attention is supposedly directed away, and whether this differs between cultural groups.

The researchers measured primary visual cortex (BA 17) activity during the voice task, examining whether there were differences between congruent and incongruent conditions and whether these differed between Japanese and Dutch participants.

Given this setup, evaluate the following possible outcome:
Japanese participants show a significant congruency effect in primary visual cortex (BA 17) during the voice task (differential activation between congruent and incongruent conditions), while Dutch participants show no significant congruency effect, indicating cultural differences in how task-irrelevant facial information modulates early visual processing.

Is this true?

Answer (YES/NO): NO